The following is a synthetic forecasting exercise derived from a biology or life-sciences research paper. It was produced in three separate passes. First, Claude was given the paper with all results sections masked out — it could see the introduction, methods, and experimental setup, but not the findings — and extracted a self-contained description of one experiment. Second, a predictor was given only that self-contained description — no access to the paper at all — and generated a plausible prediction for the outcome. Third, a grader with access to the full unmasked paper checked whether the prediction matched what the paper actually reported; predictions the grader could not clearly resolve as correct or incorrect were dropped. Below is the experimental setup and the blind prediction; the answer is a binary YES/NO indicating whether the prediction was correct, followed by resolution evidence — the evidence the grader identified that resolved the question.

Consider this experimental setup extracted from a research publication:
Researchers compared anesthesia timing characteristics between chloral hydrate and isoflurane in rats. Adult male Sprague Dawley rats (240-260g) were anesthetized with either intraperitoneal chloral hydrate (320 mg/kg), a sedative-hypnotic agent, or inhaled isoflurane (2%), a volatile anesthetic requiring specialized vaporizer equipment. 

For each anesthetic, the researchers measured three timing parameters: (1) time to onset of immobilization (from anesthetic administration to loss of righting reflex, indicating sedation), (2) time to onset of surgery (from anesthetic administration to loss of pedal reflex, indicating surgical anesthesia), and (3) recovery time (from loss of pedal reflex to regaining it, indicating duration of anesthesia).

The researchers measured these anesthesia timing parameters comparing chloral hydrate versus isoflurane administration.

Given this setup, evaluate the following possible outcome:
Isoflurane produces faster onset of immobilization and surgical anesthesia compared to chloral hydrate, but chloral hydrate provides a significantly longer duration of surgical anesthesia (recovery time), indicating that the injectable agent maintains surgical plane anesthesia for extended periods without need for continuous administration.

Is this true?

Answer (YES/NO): YES